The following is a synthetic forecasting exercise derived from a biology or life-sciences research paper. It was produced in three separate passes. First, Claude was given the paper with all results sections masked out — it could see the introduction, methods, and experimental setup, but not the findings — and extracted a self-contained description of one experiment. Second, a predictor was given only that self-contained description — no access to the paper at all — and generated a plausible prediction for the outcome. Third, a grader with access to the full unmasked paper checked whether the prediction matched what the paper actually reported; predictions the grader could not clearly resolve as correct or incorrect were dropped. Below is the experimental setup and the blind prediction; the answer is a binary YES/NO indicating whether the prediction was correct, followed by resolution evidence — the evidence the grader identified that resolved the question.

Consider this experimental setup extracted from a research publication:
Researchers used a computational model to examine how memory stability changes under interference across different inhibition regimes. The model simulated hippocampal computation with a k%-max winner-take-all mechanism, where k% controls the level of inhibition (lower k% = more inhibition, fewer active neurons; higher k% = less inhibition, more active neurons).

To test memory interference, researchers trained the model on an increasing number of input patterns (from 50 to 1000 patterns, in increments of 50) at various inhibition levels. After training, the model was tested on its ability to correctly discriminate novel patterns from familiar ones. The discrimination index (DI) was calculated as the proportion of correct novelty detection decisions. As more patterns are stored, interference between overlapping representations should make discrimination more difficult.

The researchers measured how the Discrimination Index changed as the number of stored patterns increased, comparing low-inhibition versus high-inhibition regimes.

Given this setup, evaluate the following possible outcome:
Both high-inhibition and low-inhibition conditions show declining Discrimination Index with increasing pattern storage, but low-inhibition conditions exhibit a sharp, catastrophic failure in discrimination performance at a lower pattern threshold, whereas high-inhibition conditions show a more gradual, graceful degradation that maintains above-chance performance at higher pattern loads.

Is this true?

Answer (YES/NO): NO